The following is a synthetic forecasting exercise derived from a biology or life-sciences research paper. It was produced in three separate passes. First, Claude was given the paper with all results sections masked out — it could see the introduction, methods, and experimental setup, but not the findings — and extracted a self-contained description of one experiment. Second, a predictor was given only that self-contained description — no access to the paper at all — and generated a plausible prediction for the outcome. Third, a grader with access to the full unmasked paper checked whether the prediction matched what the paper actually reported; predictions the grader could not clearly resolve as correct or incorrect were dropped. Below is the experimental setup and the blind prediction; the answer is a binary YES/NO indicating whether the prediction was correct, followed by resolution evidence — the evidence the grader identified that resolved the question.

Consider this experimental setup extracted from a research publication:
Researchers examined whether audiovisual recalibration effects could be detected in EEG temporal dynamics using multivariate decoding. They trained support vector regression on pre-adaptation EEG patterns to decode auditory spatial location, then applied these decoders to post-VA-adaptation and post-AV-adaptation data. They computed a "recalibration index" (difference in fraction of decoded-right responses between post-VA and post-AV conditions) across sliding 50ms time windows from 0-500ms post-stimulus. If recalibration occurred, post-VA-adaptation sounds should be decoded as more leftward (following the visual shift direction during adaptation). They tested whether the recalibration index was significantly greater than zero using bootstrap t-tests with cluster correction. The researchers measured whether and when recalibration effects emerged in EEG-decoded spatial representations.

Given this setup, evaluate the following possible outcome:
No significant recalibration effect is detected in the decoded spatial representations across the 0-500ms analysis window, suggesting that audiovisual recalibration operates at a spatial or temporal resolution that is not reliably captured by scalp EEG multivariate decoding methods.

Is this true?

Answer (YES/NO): NO